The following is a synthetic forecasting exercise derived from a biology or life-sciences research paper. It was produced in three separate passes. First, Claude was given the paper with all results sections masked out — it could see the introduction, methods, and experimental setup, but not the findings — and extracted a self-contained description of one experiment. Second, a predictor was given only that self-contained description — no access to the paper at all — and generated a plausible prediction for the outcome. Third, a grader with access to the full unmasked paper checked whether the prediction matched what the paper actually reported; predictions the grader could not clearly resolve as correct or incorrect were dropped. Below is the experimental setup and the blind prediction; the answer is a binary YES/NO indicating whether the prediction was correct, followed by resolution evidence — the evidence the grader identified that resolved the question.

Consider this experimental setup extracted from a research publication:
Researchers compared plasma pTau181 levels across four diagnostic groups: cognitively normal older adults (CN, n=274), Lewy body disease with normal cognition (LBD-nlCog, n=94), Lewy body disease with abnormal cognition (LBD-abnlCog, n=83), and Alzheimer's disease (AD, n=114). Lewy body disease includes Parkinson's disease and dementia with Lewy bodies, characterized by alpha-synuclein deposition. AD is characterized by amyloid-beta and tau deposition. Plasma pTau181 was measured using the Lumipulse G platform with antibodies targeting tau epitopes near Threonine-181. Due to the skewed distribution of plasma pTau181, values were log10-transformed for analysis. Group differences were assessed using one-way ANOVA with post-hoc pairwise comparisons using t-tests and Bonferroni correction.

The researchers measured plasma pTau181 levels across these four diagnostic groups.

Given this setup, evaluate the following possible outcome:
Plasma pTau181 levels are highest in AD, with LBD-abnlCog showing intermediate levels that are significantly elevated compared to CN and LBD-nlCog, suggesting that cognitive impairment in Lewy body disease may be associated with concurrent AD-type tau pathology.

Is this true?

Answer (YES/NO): YES